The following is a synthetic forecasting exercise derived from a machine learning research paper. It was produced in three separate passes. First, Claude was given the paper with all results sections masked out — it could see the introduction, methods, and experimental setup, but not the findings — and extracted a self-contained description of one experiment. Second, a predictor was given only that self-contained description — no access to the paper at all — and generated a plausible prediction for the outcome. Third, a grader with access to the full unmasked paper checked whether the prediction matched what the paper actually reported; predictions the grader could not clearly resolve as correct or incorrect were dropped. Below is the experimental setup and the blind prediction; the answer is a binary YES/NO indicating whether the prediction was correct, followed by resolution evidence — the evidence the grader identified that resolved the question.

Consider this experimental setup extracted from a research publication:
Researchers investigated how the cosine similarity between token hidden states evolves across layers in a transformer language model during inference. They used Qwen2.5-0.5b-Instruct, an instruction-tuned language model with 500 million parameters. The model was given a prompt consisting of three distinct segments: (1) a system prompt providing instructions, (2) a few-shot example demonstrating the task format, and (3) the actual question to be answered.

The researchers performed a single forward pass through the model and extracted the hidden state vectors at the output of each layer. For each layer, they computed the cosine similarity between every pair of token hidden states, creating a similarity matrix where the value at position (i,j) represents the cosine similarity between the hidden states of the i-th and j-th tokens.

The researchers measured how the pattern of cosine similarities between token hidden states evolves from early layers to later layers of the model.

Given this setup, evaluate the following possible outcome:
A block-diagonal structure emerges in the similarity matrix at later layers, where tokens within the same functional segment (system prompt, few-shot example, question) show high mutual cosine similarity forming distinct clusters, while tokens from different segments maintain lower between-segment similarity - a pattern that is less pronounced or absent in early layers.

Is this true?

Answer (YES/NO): NO